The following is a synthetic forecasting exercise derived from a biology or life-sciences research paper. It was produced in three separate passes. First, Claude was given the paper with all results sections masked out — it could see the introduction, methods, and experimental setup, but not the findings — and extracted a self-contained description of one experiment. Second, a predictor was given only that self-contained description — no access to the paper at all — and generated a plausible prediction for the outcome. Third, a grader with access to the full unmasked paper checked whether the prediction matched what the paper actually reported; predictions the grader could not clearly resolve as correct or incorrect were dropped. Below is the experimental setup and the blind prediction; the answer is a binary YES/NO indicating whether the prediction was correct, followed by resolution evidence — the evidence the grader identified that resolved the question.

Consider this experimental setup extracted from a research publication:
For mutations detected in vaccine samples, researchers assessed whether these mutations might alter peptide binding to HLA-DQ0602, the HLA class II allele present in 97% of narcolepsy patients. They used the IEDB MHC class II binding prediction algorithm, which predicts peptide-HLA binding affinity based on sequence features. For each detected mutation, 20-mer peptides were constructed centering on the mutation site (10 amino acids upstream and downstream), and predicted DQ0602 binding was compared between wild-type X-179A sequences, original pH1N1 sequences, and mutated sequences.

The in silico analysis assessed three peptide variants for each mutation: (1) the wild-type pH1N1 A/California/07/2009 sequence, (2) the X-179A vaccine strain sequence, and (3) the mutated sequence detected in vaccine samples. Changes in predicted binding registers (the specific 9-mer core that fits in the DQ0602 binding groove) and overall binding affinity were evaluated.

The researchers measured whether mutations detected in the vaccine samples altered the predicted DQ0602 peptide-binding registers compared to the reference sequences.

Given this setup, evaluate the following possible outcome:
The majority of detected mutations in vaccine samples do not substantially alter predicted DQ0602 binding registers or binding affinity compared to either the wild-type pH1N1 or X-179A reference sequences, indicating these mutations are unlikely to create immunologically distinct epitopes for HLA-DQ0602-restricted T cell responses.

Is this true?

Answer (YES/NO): YES